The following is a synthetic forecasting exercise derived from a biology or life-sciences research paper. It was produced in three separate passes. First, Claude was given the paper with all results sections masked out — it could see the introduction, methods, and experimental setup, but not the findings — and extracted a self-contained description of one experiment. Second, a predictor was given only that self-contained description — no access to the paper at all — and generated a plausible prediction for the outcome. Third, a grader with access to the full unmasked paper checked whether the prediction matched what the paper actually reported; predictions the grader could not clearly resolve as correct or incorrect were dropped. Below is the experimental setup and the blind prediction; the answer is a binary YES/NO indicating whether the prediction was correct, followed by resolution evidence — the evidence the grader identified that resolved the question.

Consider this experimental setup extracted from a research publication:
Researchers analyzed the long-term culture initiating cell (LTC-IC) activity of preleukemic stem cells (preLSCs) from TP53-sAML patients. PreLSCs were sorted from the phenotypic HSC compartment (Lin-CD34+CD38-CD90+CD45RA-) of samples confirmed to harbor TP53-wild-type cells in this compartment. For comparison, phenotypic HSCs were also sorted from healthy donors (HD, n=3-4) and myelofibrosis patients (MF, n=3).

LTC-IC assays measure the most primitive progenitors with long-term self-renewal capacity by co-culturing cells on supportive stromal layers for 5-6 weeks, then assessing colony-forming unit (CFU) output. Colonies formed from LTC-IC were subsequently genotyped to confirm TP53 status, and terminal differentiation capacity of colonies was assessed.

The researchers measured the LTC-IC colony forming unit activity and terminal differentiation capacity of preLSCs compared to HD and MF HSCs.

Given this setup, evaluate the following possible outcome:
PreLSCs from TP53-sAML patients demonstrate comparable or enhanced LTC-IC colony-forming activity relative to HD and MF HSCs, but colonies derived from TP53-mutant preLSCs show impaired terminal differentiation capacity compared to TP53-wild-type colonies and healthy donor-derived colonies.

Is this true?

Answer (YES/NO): NO